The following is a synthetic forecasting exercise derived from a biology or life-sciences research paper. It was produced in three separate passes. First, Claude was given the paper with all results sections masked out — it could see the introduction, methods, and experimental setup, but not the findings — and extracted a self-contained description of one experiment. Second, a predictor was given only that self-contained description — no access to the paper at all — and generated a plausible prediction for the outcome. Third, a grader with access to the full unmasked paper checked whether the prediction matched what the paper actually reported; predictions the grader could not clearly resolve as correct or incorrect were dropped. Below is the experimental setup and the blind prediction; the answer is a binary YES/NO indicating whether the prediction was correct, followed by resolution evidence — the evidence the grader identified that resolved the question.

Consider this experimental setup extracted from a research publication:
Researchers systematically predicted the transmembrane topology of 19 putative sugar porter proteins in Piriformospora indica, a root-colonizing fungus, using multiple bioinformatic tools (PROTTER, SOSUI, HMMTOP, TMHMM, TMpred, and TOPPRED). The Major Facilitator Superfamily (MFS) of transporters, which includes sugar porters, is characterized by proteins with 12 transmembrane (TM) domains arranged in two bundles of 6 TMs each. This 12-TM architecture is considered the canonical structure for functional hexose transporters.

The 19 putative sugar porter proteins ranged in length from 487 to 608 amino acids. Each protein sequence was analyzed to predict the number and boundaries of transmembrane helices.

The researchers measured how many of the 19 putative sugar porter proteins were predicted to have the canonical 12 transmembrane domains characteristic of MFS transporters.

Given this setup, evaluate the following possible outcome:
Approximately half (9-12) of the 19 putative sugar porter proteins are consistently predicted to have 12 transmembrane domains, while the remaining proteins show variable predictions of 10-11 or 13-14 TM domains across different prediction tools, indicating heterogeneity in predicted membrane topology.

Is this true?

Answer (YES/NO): NO